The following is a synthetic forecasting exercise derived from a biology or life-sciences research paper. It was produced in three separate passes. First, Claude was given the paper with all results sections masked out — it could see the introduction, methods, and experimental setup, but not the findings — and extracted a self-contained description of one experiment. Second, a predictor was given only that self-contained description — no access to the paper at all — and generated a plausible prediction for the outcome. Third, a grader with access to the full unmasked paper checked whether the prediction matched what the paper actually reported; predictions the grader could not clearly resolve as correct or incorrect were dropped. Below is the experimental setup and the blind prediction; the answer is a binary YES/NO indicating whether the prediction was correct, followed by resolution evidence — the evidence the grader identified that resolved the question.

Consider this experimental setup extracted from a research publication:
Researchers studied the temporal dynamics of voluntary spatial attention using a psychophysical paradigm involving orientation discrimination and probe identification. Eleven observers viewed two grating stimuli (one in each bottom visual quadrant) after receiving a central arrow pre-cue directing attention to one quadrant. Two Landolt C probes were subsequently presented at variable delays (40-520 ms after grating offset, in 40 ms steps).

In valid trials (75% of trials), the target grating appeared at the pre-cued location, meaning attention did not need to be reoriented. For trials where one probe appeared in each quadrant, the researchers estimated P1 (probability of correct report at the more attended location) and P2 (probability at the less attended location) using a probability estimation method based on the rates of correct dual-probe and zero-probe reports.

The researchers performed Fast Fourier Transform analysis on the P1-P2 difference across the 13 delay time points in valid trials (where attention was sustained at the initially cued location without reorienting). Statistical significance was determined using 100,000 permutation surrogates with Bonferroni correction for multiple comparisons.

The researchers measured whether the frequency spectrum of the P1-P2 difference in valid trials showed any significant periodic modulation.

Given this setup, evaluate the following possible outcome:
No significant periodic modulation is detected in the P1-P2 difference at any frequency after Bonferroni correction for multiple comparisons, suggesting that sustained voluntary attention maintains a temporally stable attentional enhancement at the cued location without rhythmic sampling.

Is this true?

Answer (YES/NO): YES